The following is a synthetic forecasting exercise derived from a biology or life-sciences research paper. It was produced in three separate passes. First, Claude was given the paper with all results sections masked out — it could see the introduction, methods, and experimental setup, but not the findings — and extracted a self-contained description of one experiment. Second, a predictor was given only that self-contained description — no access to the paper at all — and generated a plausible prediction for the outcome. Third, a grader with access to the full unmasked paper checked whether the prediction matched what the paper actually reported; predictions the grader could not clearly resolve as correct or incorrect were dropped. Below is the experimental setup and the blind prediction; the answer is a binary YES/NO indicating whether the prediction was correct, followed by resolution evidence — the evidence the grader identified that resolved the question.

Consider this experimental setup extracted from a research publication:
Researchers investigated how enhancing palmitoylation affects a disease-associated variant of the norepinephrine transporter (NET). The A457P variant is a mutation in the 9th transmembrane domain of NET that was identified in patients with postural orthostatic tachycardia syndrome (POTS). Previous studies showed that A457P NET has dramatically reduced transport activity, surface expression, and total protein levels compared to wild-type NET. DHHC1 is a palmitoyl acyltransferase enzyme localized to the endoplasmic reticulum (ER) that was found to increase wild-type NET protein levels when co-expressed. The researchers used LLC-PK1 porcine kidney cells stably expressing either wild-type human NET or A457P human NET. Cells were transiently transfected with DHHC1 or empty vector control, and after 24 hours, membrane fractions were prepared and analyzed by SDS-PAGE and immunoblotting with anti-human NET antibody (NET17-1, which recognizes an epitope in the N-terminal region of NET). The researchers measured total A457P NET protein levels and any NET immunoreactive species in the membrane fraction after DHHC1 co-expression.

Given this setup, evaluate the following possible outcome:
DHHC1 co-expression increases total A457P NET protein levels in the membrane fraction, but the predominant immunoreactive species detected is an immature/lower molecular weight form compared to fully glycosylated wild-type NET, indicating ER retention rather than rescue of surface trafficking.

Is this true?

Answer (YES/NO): NO